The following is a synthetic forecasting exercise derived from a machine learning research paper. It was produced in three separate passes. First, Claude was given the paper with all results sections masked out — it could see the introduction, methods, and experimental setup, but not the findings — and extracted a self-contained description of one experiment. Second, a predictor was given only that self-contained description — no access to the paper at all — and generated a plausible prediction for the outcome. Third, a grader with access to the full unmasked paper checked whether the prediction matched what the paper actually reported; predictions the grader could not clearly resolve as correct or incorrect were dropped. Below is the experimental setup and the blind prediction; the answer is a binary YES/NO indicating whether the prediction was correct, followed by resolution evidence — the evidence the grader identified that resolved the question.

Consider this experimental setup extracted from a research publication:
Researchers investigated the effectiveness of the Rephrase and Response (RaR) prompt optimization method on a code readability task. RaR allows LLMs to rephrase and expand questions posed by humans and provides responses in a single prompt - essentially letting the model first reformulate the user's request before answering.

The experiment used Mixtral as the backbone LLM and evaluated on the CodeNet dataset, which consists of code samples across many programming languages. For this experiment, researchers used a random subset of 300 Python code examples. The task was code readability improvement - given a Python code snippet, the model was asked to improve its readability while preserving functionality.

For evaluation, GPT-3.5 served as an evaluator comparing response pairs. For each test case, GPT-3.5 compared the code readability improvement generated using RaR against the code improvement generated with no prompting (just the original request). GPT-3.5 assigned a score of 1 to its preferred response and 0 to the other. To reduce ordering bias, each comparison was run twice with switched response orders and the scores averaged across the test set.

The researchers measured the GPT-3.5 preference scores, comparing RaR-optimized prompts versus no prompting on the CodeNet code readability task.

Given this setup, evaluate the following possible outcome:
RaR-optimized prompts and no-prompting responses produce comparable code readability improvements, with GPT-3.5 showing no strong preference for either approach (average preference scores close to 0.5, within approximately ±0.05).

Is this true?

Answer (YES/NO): NO